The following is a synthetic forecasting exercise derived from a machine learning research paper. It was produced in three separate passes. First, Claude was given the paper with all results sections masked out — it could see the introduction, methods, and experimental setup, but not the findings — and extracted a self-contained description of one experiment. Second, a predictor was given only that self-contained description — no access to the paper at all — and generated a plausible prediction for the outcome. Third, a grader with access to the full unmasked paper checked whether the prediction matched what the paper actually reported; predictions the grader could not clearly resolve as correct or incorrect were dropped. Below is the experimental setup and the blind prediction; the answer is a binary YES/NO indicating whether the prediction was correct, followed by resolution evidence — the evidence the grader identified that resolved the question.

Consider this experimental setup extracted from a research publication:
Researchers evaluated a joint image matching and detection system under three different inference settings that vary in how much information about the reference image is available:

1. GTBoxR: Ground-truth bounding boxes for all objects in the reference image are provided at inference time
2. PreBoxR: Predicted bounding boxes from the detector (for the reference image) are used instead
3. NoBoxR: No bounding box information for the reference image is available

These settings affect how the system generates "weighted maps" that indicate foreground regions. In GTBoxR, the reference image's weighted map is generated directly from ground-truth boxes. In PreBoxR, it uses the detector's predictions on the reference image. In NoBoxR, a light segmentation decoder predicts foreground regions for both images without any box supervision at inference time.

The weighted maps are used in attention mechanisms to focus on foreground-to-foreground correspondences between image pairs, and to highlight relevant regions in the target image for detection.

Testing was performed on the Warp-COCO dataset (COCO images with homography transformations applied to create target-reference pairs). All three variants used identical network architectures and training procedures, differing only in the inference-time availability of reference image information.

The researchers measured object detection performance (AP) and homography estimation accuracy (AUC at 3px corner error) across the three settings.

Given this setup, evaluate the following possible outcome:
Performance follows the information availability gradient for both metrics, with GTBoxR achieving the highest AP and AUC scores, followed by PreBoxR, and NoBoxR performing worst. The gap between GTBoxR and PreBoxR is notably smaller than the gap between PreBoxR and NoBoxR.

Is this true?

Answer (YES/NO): NO